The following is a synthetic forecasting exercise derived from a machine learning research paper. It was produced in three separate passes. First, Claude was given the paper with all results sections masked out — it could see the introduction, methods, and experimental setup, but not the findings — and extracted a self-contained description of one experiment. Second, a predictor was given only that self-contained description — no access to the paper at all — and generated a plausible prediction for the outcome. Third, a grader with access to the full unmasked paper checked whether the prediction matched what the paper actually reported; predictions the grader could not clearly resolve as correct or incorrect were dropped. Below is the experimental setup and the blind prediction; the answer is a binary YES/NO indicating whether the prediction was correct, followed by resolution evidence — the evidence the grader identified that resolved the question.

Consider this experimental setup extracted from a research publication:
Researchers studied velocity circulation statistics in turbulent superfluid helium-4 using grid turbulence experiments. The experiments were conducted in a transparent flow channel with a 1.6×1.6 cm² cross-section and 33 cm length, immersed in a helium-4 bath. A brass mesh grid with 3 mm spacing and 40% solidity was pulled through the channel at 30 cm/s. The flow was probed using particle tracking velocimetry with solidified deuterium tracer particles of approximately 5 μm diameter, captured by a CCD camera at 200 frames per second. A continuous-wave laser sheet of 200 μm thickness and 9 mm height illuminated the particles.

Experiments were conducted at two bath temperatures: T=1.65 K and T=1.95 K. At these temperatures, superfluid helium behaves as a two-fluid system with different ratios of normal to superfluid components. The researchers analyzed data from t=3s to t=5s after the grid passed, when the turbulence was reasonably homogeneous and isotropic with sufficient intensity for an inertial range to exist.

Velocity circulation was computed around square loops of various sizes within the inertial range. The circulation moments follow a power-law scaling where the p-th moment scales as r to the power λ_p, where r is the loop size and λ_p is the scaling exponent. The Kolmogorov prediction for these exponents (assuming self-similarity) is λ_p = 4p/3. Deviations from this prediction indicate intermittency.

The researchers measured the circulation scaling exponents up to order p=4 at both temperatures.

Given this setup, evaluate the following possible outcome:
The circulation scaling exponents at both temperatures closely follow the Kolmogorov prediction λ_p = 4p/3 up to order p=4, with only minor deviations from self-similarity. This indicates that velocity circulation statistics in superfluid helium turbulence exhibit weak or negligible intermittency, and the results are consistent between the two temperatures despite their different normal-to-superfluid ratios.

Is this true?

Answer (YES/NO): NO